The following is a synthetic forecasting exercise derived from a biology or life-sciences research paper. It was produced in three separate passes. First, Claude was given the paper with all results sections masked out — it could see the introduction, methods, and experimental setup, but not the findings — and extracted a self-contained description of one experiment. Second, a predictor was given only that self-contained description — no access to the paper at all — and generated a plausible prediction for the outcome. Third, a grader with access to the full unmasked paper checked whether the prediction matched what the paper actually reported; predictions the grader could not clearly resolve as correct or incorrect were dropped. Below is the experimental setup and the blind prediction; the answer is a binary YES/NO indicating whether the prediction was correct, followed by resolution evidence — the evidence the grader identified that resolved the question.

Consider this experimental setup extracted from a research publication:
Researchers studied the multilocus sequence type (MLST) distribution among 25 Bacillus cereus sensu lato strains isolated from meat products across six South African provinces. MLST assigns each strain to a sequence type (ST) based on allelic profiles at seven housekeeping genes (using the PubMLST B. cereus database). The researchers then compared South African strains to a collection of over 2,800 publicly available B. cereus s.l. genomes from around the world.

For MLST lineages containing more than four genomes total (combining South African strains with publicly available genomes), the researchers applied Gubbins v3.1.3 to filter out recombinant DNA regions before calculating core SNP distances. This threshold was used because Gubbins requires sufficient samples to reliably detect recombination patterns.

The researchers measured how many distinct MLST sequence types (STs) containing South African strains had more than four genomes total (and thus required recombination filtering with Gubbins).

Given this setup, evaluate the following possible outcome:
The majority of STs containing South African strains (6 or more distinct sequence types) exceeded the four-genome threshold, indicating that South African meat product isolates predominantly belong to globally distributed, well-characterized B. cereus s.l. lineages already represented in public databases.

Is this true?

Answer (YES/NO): NO